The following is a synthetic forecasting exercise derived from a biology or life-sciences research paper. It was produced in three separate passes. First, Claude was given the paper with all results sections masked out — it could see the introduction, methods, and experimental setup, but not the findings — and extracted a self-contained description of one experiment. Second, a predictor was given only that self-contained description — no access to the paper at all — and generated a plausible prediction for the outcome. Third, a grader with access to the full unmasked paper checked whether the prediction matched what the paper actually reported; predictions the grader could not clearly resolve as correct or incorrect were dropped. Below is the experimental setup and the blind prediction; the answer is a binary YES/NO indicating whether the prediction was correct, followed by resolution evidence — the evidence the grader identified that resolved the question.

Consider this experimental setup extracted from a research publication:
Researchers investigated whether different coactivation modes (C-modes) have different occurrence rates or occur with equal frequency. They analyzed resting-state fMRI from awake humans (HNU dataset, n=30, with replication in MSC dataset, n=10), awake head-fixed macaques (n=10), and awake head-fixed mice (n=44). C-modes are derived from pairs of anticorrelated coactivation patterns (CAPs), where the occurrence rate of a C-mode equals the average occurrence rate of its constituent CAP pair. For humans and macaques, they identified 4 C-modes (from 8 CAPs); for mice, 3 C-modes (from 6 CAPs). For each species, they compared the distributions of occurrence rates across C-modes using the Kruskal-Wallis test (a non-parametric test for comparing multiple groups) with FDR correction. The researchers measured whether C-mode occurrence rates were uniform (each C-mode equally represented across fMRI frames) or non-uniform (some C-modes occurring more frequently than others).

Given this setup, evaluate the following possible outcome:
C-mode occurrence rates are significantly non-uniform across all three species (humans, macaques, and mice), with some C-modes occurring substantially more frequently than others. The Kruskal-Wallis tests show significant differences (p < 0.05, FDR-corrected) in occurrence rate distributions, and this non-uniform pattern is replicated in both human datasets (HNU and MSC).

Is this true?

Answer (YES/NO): NO